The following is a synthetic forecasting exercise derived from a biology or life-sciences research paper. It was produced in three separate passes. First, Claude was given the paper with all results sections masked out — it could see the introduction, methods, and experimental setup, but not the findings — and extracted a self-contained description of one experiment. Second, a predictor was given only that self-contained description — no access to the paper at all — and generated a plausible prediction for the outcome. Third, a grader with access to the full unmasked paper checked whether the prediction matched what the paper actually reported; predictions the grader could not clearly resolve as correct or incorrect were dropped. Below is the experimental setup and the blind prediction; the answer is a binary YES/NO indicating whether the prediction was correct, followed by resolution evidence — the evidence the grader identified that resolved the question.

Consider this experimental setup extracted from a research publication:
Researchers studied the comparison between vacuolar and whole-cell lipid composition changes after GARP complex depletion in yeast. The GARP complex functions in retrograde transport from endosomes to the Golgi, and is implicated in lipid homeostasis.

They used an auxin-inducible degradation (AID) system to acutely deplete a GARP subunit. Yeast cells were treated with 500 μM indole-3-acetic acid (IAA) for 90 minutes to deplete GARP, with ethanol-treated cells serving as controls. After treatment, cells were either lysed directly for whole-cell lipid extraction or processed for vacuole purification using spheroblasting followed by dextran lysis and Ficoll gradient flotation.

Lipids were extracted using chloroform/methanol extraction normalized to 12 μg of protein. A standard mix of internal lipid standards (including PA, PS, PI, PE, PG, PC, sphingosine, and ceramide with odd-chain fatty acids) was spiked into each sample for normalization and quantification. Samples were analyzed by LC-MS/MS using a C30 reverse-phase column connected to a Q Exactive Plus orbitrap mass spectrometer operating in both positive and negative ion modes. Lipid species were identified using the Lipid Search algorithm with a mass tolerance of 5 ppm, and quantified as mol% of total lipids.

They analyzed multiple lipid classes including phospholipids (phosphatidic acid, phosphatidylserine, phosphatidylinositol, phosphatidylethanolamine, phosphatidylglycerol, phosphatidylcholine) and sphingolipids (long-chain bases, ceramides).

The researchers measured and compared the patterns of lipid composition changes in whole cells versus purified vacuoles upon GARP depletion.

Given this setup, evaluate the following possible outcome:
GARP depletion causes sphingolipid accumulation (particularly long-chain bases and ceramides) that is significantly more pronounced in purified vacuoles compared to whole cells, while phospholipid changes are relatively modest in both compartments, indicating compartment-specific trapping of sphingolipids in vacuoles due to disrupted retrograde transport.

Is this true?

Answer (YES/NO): NO